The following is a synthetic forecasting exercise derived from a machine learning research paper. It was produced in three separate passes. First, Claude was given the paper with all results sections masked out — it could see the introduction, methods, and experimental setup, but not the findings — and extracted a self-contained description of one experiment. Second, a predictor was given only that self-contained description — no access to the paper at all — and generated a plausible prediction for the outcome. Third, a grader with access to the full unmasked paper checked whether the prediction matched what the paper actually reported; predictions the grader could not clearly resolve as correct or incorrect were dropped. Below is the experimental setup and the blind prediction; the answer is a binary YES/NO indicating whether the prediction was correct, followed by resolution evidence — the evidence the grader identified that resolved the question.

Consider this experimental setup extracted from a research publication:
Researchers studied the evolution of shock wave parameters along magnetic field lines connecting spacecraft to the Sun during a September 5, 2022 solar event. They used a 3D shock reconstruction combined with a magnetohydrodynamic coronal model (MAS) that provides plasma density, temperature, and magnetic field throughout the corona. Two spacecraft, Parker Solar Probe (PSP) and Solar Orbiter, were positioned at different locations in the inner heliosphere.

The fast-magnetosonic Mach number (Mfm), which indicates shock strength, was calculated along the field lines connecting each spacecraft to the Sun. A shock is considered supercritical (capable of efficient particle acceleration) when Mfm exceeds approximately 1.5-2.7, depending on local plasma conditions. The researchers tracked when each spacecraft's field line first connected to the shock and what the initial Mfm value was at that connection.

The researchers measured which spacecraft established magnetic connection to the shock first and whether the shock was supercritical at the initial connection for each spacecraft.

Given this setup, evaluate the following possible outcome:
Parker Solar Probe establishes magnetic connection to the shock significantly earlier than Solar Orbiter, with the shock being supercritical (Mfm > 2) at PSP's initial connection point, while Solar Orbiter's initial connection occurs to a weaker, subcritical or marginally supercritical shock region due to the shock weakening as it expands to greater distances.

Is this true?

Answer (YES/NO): NO